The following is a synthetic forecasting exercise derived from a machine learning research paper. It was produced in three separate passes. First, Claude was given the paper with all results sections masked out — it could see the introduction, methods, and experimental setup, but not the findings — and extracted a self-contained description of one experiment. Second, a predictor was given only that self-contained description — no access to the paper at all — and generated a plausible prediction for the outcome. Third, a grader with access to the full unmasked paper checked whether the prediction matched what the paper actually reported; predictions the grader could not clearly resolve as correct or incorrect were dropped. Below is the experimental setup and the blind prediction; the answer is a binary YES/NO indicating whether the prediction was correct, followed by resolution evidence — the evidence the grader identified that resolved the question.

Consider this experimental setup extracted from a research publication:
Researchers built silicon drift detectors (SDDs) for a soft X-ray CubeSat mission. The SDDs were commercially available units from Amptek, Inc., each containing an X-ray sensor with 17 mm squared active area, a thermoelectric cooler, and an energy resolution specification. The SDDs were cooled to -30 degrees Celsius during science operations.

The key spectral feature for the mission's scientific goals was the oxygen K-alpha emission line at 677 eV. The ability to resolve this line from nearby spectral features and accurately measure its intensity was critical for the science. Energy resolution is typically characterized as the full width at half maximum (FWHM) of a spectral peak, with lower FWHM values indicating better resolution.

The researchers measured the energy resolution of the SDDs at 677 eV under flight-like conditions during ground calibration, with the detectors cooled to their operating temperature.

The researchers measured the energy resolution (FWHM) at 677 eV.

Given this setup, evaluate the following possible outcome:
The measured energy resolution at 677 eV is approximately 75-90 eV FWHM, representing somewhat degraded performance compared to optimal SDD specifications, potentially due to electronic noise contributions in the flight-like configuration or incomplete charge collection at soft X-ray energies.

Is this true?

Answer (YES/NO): YES